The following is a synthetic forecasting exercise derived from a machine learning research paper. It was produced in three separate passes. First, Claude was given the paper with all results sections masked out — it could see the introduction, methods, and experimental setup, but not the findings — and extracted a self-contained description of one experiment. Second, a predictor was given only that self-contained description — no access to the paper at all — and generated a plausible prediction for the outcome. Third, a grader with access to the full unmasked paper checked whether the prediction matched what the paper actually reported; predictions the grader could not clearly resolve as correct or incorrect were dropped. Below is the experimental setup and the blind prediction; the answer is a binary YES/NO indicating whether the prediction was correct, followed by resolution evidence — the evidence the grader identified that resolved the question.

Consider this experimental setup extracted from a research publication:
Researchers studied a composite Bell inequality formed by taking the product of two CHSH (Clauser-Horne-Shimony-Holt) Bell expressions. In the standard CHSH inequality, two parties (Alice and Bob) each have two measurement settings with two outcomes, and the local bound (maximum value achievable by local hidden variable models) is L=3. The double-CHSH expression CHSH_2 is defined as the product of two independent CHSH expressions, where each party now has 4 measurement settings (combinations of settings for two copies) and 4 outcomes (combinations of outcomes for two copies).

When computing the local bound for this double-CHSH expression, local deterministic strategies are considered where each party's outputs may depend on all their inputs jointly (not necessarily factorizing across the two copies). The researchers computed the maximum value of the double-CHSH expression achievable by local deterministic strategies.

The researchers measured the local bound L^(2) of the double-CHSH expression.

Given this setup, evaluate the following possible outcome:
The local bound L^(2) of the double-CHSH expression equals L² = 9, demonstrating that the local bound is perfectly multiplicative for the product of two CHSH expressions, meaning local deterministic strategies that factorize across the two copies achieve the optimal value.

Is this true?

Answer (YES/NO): NO